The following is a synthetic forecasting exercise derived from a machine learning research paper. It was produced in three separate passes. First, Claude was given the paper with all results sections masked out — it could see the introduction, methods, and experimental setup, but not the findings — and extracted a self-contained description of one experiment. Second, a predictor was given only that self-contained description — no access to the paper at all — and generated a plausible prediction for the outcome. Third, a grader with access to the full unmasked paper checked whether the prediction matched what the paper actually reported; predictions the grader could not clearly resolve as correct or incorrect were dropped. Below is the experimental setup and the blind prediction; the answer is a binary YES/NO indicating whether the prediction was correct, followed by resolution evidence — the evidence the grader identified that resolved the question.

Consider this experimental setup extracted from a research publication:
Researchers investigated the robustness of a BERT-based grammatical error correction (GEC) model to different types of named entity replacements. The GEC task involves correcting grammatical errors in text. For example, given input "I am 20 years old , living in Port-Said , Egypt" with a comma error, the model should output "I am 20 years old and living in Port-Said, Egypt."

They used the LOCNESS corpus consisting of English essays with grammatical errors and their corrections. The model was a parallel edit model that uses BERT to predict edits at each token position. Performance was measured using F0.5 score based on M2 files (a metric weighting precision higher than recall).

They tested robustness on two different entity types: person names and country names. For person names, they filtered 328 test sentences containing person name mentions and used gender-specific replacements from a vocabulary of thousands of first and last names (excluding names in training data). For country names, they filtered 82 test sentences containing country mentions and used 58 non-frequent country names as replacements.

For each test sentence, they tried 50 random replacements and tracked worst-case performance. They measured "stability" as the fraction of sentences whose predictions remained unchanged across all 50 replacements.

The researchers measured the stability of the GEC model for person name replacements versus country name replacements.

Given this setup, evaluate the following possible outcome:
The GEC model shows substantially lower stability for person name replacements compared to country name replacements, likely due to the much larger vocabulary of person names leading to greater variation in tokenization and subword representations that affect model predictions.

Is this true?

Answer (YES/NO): NO